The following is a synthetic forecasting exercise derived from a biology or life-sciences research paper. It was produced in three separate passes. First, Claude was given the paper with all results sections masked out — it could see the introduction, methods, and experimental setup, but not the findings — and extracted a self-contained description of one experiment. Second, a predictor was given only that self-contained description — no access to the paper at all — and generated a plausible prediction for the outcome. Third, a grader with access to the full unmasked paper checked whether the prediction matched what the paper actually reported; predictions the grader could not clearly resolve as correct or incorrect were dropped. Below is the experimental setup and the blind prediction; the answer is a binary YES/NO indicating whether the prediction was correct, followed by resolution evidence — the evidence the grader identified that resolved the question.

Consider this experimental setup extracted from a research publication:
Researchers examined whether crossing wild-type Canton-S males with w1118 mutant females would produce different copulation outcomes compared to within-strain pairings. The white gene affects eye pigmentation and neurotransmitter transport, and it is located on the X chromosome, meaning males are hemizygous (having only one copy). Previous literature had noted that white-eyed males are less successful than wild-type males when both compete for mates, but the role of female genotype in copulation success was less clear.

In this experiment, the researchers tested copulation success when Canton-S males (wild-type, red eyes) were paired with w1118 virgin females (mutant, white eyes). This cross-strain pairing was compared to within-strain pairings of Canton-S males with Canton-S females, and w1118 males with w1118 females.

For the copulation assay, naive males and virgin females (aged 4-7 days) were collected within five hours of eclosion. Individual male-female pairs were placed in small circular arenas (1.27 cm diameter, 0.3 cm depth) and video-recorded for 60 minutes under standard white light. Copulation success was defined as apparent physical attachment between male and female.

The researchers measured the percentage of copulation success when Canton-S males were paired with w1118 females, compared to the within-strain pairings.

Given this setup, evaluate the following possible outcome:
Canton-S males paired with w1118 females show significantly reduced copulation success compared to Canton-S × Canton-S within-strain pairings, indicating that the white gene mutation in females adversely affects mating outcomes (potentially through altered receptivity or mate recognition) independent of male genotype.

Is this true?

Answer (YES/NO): NO